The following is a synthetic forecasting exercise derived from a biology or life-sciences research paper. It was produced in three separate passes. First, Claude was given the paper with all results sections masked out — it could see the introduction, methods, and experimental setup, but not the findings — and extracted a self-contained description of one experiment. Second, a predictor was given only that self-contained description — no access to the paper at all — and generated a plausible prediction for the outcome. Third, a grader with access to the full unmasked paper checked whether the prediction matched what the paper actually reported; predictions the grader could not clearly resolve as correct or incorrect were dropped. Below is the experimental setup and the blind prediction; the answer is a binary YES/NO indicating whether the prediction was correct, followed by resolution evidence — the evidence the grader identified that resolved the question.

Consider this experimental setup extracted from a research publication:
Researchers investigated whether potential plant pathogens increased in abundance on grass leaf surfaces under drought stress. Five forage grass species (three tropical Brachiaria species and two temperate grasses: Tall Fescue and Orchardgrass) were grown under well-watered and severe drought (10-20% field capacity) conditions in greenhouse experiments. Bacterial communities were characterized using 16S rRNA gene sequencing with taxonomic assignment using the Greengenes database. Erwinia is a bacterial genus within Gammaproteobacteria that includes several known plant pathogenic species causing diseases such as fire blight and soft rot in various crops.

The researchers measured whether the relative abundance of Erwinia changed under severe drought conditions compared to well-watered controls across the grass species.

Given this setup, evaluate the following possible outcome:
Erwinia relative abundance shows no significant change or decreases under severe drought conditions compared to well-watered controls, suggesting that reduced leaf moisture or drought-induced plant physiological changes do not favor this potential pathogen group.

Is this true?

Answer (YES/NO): YES